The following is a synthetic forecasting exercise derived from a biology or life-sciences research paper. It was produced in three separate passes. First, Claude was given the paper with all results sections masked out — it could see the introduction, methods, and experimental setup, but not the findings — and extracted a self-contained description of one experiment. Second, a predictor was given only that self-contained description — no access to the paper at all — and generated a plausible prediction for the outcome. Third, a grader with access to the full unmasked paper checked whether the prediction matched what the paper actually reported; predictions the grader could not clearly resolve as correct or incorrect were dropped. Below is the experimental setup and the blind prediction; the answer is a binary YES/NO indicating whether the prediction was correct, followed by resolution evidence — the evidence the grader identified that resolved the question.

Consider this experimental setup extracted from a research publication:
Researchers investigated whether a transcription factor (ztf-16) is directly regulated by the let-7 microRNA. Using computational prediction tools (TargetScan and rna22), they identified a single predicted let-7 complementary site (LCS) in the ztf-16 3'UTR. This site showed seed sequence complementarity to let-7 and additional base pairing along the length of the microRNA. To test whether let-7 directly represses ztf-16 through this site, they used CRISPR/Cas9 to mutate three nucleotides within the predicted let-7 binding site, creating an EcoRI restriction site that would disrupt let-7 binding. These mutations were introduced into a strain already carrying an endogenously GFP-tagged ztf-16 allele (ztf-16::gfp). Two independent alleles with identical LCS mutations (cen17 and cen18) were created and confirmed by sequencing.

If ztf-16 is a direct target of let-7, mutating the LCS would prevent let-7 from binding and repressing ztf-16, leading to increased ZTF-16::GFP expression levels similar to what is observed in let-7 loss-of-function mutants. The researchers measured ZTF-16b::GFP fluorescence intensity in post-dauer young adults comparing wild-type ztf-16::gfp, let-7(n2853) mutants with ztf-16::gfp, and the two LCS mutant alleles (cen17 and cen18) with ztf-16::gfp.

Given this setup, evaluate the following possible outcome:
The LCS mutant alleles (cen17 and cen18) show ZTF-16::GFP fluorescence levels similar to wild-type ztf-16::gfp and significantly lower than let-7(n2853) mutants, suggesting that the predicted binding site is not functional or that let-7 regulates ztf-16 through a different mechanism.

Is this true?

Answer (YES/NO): YES